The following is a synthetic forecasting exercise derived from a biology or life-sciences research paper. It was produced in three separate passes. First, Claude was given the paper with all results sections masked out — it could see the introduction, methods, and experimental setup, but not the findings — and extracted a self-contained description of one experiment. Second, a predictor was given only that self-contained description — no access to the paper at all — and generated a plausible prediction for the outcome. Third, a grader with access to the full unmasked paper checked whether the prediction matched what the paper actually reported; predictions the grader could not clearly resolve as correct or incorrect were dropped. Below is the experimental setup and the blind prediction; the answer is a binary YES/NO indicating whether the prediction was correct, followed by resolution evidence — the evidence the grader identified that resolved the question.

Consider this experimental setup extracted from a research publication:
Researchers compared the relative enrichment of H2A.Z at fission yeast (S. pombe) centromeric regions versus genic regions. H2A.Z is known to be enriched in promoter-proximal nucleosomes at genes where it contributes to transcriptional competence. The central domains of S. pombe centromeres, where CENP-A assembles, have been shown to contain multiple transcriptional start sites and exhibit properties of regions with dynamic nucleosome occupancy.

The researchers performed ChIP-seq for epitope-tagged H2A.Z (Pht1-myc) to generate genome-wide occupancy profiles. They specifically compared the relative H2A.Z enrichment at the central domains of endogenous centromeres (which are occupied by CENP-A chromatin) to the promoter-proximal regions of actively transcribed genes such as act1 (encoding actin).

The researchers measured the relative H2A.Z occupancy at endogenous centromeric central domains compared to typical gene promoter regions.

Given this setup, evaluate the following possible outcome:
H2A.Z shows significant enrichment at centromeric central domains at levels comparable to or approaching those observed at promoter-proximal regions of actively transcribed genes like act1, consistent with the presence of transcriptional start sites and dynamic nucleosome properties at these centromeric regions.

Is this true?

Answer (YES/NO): NO